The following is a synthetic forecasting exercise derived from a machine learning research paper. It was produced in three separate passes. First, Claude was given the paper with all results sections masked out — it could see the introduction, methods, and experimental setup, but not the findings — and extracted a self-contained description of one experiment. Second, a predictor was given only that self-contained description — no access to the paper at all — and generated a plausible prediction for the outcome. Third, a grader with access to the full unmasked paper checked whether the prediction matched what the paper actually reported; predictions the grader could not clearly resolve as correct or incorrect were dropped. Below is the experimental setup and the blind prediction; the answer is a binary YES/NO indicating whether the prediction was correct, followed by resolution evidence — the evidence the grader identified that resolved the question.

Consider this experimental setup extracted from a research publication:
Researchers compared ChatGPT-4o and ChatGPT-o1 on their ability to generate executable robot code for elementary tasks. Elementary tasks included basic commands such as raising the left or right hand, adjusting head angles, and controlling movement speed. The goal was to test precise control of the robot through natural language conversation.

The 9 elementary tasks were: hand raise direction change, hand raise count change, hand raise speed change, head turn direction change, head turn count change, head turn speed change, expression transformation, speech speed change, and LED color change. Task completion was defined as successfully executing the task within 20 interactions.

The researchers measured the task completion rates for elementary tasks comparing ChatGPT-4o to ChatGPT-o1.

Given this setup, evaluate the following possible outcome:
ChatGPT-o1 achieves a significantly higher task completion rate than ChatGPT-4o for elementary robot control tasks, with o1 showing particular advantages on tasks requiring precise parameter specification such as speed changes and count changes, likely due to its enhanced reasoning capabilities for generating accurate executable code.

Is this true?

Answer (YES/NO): NO